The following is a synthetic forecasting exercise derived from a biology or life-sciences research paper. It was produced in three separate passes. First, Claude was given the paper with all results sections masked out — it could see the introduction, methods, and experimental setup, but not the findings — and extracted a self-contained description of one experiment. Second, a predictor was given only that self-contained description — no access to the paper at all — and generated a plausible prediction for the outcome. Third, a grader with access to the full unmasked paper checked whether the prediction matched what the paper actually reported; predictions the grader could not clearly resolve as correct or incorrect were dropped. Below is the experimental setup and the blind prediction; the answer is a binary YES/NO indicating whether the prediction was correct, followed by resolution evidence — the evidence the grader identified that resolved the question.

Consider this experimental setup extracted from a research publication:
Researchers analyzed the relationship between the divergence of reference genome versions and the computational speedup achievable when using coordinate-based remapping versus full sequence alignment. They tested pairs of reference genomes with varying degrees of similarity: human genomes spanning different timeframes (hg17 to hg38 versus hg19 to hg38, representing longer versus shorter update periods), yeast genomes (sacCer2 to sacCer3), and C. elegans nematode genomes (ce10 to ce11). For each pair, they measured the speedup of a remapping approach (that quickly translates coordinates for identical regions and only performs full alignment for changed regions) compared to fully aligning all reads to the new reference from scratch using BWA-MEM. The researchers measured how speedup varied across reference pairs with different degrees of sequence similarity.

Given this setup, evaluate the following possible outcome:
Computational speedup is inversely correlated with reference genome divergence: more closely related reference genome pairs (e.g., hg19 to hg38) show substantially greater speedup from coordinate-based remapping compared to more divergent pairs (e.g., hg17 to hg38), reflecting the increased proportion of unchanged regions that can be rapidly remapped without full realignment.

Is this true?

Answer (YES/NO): YES